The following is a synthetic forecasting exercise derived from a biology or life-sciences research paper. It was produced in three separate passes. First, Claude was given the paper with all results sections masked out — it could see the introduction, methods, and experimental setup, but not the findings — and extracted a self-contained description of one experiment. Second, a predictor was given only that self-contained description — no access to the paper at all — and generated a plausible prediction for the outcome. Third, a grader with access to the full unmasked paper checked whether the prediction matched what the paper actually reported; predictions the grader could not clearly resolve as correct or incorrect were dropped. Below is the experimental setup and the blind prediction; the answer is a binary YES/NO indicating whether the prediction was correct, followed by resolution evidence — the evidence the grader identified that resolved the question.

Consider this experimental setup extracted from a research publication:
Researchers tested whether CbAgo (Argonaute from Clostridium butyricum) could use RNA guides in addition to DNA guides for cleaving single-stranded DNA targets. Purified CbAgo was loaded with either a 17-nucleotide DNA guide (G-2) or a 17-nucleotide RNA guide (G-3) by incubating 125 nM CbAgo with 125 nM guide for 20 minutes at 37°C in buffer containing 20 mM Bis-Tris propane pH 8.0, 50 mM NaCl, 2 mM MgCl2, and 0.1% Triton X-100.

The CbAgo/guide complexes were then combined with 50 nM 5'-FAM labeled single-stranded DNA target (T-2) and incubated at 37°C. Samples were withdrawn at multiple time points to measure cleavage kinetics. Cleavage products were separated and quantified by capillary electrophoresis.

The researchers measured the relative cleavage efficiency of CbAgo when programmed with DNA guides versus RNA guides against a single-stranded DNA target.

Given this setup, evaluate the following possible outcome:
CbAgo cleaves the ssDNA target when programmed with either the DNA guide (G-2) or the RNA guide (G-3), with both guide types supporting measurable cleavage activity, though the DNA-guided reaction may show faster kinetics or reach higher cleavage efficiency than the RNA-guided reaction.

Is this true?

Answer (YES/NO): NO